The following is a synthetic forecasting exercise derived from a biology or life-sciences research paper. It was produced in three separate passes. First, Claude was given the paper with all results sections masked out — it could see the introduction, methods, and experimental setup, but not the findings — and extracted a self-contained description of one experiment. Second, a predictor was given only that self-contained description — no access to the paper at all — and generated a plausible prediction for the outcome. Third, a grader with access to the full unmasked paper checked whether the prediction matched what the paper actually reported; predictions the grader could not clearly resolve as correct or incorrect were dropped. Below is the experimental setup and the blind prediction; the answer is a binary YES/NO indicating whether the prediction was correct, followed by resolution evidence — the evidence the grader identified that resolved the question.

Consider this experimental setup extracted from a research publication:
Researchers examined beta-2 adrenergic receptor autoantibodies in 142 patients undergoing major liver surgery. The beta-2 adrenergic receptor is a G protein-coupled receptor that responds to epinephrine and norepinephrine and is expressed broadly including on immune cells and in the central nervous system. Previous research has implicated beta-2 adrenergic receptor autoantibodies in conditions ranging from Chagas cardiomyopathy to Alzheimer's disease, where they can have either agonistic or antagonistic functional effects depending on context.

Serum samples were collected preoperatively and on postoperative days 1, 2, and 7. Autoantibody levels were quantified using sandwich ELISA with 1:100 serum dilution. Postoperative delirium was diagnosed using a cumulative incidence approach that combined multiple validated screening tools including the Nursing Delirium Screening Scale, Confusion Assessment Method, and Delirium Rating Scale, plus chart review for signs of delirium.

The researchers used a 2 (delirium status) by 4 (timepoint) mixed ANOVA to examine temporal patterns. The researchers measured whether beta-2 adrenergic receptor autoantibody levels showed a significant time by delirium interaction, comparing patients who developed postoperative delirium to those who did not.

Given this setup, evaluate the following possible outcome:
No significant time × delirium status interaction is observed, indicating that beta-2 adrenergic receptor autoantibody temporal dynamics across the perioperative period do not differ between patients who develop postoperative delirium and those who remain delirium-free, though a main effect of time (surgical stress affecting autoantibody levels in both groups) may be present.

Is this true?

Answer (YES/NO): YES